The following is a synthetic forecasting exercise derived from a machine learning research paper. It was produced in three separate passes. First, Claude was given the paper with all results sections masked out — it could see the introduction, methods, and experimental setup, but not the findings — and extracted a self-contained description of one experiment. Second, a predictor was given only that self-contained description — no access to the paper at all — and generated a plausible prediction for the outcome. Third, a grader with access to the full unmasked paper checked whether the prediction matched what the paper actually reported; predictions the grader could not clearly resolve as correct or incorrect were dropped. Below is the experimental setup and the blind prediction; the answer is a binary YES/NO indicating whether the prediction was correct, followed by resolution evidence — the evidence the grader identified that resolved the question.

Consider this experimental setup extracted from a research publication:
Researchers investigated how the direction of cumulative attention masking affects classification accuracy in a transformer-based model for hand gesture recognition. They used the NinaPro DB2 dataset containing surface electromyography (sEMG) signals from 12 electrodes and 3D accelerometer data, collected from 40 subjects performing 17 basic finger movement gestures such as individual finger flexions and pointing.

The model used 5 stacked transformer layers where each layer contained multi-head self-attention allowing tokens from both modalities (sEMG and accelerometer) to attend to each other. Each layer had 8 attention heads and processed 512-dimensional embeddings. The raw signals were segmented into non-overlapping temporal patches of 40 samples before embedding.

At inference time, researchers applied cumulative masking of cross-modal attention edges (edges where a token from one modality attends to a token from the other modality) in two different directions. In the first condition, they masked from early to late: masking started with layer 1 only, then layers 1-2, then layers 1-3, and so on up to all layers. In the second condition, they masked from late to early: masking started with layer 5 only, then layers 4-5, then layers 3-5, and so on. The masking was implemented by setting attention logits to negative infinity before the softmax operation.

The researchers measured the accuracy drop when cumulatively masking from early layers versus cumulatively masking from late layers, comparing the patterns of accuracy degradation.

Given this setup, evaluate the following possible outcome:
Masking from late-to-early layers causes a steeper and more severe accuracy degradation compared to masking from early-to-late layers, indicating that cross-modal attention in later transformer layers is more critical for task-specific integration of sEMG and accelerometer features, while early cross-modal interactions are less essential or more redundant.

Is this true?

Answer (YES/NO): YES